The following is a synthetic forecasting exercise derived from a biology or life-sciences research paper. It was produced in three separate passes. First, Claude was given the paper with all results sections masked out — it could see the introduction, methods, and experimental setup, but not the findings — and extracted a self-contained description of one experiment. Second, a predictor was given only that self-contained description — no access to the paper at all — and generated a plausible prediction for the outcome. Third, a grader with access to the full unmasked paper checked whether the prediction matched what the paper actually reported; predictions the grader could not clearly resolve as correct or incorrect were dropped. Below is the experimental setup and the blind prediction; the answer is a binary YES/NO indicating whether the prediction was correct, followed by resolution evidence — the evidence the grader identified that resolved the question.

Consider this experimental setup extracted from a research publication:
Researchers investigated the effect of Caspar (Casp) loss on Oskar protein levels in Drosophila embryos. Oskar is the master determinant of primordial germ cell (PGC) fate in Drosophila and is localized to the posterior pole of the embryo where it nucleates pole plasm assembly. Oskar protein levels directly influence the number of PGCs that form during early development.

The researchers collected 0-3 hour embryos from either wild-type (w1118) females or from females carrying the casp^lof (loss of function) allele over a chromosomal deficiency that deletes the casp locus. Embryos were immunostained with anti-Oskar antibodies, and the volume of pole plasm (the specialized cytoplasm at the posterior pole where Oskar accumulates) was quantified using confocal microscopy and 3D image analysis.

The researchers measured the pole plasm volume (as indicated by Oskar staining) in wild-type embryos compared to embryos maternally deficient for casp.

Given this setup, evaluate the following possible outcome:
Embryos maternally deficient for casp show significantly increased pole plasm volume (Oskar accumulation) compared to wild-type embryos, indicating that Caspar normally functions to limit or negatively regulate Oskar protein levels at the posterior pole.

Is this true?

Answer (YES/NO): NO